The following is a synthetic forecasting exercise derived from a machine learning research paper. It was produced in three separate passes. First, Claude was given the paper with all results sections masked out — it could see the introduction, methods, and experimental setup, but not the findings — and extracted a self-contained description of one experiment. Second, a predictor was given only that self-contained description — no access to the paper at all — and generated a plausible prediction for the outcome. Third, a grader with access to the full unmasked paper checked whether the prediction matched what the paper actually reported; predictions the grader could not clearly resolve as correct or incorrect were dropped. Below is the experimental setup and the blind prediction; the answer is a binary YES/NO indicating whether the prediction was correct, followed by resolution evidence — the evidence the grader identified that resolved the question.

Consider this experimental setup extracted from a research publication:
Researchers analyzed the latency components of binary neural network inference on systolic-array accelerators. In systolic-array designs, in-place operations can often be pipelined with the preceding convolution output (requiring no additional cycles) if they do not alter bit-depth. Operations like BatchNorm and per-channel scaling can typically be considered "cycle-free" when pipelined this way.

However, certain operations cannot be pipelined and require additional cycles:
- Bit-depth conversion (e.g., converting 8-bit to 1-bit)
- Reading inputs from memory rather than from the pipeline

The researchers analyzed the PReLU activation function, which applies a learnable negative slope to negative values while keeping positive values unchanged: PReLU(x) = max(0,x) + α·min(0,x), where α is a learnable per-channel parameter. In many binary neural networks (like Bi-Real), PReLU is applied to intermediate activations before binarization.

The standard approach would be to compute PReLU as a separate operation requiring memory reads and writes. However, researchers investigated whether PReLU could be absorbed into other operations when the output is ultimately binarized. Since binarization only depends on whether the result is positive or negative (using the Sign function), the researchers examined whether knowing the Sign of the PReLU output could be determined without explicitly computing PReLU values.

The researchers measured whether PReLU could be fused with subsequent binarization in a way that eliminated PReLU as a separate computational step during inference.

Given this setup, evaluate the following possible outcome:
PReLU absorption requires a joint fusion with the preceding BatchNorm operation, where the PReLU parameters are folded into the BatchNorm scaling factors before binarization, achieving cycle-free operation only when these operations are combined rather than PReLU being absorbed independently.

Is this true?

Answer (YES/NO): NO